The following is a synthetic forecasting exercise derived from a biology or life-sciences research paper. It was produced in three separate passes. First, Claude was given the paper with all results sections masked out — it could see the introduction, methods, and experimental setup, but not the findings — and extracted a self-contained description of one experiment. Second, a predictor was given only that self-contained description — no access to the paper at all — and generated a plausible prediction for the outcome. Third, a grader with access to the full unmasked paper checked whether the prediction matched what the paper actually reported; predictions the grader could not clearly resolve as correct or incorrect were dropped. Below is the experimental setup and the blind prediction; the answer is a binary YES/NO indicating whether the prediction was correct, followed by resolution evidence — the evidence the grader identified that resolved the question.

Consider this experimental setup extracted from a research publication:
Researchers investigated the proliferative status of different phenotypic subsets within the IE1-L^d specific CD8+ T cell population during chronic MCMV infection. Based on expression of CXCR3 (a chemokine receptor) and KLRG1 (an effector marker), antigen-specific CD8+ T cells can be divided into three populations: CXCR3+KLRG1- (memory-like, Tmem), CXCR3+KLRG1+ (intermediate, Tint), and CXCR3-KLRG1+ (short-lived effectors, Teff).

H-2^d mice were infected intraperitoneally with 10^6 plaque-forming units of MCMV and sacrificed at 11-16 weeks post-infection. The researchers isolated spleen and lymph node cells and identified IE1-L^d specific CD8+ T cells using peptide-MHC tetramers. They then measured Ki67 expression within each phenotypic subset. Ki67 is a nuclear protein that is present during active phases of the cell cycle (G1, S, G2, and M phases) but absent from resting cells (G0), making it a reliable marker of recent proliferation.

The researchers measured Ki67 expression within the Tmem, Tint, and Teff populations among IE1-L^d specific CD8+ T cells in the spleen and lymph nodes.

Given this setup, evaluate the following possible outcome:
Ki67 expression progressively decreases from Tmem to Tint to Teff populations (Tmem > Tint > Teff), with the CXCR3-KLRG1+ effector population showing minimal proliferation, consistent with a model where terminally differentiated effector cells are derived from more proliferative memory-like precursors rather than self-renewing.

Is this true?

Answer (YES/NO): NO